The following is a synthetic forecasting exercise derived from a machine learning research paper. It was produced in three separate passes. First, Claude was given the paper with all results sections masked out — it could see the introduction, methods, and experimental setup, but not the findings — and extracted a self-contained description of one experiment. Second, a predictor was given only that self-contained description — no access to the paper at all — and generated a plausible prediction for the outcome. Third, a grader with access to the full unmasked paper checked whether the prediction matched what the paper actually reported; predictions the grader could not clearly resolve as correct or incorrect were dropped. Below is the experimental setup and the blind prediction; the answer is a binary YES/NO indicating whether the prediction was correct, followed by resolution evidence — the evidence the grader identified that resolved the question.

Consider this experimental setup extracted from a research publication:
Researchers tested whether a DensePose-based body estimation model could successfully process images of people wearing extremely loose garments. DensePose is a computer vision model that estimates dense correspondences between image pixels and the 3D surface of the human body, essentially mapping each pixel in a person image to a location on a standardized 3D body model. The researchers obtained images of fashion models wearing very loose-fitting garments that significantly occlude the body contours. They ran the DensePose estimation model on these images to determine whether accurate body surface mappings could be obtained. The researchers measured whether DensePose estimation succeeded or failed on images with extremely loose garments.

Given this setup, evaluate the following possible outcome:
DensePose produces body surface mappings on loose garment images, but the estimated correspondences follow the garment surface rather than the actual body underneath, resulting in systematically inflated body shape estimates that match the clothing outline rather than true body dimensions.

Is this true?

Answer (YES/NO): NO